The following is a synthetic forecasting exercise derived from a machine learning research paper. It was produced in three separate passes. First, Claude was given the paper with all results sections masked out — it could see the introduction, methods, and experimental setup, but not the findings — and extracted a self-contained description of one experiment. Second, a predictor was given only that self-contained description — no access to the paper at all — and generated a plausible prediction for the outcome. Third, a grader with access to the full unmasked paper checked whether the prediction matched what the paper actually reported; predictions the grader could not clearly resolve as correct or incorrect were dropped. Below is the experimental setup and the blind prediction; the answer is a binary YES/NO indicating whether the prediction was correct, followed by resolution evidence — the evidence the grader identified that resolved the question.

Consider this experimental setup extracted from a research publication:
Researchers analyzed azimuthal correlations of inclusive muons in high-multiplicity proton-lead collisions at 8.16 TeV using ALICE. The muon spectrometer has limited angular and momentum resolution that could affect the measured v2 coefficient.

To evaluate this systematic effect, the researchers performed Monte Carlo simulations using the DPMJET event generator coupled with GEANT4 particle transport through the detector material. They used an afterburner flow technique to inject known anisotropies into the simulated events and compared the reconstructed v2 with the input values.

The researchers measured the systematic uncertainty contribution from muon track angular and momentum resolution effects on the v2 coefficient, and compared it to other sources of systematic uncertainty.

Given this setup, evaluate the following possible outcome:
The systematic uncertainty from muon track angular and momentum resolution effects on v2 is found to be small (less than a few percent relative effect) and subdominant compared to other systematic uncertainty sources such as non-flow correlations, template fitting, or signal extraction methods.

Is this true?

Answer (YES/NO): YES